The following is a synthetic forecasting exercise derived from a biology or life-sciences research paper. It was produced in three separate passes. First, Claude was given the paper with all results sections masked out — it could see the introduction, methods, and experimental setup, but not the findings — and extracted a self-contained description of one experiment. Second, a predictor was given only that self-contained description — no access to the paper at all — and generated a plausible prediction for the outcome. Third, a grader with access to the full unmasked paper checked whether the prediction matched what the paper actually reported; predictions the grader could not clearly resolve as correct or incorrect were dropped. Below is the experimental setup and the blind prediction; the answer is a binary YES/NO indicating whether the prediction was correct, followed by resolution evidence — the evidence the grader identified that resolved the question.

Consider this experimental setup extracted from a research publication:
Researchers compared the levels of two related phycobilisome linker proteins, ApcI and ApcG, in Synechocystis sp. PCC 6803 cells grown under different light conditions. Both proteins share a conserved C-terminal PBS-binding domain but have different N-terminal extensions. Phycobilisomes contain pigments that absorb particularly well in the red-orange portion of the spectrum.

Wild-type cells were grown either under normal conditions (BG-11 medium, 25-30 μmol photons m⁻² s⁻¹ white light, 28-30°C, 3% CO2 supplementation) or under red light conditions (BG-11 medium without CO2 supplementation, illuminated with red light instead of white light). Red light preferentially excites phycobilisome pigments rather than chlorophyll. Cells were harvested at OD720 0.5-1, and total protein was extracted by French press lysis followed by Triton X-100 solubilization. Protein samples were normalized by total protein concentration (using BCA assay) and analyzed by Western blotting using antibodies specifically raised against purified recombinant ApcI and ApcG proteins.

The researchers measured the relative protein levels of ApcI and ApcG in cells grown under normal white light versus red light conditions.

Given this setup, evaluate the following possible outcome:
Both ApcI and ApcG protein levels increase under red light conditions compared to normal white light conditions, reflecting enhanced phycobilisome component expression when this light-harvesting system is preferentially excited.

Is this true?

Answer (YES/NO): NO